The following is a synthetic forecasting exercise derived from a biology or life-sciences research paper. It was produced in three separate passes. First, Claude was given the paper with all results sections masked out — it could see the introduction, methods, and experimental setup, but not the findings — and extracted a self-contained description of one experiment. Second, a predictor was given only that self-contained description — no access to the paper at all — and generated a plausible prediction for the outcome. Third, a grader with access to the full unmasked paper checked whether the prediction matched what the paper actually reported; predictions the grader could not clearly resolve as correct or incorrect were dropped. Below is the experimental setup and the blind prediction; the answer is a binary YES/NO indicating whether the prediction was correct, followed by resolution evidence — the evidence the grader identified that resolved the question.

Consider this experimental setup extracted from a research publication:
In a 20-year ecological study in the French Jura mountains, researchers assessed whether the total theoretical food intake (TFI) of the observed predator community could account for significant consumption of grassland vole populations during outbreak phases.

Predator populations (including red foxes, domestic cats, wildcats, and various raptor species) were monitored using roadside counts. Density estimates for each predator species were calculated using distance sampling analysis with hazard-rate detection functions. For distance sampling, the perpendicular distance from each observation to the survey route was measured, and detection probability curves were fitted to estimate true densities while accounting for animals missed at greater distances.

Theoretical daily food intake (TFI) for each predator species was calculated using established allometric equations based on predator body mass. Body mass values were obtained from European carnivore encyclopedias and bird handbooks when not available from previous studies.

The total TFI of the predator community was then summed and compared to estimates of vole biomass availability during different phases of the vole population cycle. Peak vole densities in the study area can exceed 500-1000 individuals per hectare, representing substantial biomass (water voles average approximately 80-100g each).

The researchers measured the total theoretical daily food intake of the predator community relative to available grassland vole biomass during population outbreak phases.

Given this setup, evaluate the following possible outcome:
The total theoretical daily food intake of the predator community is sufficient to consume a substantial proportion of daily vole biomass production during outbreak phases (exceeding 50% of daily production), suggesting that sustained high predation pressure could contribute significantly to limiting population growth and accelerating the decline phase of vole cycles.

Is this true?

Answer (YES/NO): NO